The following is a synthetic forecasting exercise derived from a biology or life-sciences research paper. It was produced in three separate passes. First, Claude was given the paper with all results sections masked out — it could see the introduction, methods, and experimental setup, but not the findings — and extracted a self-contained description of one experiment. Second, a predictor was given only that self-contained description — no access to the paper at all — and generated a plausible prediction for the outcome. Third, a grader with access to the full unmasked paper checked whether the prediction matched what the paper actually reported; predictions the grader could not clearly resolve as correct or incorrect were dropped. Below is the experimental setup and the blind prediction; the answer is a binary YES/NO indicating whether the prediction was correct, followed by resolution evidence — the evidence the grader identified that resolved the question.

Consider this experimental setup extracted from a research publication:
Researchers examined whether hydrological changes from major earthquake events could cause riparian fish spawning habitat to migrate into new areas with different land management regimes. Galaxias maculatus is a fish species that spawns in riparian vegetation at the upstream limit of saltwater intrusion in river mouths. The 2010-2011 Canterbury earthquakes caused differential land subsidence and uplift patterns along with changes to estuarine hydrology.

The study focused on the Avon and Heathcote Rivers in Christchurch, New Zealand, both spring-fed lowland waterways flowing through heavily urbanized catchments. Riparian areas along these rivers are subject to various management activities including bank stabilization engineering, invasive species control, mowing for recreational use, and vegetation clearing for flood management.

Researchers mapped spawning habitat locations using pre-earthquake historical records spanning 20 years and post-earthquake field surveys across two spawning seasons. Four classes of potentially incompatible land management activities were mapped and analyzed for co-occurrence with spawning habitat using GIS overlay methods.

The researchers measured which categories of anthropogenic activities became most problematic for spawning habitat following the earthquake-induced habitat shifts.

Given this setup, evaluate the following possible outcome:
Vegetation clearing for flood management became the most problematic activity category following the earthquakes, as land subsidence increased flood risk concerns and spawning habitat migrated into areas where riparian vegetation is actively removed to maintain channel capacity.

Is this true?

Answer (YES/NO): NO